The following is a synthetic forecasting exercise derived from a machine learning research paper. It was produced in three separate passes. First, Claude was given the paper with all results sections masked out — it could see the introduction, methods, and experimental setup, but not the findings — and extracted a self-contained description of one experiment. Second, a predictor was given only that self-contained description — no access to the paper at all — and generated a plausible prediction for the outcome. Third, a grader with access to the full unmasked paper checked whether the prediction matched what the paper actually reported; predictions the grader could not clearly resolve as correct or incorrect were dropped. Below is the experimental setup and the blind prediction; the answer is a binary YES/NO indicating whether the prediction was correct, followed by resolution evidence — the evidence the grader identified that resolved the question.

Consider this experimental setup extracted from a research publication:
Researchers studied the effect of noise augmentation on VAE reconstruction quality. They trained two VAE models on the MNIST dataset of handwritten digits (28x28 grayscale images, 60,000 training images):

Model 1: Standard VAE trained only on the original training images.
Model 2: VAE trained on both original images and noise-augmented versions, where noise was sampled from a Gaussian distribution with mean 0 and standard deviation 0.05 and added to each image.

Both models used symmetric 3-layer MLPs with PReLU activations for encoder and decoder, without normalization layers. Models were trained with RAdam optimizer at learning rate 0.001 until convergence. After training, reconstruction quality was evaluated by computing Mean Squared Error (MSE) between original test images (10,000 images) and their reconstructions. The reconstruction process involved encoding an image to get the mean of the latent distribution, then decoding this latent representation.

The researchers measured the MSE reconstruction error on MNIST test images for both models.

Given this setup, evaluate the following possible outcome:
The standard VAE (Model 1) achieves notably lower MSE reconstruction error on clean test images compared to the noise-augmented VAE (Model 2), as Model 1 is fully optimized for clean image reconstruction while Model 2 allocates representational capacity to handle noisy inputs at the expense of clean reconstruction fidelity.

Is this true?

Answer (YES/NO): NO